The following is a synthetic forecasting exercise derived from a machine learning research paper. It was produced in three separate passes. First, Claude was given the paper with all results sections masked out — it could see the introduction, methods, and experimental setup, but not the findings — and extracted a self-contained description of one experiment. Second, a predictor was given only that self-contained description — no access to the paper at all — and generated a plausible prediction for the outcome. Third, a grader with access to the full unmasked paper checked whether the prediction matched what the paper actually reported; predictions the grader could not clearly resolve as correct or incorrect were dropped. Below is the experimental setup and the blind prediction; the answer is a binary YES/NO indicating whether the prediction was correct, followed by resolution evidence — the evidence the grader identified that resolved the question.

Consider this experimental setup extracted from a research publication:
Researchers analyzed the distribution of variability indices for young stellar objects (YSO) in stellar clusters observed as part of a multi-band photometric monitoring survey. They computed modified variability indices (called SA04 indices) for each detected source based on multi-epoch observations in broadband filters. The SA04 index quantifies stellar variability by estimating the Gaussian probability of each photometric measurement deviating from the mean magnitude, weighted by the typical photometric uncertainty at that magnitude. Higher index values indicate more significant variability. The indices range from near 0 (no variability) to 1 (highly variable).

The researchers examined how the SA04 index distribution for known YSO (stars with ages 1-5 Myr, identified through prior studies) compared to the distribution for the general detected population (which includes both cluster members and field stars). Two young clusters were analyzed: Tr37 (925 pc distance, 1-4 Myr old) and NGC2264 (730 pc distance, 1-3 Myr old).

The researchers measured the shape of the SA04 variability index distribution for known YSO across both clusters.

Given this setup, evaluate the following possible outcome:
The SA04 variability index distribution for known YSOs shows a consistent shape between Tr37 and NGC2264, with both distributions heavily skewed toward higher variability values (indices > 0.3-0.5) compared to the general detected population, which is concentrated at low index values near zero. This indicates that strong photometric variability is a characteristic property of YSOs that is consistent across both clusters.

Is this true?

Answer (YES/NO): NO